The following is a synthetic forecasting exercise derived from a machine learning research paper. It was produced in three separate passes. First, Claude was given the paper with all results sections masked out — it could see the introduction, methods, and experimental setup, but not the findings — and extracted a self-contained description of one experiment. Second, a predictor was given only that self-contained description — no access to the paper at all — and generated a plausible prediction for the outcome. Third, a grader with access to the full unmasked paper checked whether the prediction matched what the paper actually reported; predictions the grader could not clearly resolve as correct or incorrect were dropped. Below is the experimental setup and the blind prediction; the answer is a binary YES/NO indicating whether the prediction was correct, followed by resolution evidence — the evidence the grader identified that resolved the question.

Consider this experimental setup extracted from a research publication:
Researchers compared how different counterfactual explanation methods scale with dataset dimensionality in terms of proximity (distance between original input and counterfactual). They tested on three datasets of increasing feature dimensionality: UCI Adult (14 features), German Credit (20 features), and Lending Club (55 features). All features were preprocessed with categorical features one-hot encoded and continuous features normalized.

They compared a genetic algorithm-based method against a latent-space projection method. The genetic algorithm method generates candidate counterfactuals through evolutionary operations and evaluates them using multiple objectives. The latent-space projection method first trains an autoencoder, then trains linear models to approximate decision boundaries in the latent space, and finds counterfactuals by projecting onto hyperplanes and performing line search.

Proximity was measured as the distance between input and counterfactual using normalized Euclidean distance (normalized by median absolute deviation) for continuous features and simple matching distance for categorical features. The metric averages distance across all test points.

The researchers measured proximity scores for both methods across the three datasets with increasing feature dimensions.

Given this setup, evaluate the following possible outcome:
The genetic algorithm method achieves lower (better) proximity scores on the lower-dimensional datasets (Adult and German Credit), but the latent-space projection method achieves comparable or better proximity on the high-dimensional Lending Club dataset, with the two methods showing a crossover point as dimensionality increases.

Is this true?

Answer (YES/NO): NO